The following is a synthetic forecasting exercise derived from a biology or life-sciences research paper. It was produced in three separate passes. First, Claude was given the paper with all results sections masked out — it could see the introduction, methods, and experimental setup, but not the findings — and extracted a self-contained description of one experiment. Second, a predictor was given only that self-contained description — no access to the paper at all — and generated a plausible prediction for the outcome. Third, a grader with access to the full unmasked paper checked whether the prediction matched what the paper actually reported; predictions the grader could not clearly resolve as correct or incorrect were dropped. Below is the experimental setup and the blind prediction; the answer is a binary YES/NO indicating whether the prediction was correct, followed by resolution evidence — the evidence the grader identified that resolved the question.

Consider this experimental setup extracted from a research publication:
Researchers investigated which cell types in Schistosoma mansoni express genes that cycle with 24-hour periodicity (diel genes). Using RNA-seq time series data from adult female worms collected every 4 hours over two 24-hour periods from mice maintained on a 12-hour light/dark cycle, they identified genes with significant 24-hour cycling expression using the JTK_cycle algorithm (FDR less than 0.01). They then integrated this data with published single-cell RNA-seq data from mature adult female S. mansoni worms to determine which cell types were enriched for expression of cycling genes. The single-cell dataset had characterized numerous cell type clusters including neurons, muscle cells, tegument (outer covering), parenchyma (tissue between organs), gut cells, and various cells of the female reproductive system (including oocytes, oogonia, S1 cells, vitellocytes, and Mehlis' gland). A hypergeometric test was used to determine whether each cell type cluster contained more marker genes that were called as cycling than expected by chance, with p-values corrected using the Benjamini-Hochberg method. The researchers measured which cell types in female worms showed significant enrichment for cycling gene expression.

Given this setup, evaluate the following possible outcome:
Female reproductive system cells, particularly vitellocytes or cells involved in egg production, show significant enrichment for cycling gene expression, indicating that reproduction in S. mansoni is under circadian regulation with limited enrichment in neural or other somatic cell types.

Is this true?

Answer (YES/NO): YES